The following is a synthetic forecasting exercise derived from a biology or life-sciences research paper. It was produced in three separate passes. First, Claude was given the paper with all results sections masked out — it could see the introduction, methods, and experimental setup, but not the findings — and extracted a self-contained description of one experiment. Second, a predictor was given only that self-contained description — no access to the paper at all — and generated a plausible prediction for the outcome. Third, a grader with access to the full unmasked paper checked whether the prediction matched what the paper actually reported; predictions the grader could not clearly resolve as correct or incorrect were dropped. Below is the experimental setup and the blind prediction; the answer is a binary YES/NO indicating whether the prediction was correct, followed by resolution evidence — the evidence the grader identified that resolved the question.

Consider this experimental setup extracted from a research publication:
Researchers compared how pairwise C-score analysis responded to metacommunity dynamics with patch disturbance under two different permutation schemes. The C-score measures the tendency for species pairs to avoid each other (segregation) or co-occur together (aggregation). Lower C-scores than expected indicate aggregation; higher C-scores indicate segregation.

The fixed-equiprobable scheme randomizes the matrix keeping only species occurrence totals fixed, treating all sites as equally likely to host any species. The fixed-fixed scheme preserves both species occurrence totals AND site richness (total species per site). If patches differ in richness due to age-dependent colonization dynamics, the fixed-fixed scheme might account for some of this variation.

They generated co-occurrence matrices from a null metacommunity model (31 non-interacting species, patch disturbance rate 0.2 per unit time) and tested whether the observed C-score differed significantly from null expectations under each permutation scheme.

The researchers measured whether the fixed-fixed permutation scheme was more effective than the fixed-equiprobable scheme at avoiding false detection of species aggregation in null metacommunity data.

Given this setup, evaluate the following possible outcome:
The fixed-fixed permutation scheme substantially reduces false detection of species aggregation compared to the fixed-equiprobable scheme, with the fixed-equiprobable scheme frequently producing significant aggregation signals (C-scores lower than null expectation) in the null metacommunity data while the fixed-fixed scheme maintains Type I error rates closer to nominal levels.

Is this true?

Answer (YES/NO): NO